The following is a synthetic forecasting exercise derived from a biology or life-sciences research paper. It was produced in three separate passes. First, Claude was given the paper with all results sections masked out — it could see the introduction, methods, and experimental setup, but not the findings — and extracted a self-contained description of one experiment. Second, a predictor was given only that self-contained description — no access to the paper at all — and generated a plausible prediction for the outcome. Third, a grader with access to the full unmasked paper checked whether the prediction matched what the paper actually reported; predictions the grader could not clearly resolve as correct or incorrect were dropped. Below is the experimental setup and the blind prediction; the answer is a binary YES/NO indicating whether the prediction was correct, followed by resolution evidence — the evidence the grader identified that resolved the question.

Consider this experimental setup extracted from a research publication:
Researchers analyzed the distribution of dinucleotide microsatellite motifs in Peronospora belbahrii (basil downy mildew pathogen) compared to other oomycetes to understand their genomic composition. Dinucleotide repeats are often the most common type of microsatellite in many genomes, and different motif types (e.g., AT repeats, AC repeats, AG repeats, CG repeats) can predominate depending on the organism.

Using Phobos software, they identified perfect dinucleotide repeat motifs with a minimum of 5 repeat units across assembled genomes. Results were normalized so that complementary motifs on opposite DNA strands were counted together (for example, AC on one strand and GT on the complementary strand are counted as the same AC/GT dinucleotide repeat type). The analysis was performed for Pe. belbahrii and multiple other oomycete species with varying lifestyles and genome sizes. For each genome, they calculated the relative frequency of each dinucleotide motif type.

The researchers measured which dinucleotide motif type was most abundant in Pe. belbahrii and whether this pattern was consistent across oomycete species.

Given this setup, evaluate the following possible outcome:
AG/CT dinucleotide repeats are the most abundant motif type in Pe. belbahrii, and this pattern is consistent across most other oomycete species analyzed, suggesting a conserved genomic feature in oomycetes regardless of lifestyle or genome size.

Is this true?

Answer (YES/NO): NO